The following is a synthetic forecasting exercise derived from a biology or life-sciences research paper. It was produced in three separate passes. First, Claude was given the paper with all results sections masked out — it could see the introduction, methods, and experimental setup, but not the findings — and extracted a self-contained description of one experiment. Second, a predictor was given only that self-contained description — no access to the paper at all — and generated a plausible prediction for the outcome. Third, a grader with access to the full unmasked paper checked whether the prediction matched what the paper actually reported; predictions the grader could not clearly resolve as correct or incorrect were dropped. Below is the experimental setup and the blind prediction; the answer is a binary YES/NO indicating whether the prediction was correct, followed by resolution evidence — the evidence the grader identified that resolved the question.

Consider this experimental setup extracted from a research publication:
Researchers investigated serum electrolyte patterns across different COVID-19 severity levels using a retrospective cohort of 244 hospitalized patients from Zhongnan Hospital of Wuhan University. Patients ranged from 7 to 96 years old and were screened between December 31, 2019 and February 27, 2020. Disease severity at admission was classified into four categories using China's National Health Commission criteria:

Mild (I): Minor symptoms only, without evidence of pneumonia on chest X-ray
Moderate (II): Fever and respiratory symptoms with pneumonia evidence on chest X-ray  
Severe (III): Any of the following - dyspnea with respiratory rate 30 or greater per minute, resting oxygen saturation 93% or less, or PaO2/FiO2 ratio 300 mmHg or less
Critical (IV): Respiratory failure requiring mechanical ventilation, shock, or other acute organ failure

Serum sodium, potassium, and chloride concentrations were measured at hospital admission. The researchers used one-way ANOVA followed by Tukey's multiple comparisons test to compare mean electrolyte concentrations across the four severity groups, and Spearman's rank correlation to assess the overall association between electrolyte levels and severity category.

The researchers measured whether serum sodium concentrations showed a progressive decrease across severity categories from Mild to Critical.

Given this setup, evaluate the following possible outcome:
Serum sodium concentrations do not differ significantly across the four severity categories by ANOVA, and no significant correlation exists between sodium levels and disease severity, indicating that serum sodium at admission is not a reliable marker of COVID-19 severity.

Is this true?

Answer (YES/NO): NO